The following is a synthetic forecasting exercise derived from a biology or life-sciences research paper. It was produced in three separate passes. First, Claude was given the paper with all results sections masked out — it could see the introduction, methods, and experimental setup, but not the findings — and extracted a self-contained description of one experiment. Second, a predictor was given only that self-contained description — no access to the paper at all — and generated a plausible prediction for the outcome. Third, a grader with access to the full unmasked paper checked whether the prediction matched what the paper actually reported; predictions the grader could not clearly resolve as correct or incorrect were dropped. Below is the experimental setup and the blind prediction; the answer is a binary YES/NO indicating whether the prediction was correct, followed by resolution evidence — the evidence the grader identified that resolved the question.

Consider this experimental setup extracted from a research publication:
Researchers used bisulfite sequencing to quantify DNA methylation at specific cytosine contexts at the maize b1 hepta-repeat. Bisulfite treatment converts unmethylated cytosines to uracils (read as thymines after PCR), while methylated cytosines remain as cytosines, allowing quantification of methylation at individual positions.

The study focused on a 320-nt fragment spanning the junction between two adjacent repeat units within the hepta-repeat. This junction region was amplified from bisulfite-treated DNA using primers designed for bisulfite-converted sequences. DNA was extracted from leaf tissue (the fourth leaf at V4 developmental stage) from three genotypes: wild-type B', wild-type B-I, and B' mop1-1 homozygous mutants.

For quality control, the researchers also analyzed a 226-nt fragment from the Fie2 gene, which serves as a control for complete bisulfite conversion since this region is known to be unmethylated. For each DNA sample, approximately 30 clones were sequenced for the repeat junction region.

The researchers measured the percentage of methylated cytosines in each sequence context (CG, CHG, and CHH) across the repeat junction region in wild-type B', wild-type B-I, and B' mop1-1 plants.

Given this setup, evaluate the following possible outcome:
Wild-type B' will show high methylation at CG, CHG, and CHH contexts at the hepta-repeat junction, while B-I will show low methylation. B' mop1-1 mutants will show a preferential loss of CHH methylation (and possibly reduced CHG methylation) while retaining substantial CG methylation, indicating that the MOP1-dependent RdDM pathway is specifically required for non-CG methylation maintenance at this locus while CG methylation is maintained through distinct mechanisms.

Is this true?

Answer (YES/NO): NO